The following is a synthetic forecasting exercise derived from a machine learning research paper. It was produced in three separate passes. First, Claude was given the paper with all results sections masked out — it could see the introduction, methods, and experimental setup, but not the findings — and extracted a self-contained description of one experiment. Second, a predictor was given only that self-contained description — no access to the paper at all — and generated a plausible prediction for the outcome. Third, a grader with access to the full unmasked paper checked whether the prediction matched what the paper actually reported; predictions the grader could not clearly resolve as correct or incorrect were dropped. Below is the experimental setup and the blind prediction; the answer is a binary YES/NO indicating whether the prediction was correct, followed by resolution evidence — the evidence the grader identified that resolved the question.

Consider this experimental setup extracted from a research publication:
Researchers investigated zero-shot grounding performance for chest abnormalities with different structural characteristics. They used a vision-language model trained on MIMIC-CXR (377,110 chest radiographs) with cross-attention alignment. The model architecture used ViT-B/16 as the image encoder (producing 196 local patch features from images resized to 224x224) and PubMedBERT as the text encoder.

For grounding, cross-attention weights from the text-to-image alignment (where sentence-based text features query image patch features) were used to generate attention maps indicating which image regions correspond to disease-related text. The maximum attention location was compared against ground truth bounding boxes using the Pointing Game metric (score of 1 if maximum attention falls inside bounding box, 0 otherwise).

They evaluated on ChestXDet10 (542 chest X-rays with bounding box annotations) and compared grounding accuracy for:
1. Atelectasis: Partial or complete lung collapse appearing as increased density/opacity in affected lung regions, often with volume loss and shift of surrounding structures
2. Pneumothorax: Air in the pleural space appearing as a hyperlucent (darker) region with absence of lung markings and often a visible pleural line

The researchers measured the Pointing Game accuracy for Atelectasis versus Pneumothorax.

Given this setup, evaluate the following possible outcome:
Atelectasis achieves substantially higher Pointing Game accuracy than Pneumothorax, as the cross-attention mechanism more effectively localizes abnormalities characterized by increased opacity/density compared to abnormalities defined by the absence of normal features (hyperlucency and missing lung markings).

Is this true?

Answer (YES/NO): YES